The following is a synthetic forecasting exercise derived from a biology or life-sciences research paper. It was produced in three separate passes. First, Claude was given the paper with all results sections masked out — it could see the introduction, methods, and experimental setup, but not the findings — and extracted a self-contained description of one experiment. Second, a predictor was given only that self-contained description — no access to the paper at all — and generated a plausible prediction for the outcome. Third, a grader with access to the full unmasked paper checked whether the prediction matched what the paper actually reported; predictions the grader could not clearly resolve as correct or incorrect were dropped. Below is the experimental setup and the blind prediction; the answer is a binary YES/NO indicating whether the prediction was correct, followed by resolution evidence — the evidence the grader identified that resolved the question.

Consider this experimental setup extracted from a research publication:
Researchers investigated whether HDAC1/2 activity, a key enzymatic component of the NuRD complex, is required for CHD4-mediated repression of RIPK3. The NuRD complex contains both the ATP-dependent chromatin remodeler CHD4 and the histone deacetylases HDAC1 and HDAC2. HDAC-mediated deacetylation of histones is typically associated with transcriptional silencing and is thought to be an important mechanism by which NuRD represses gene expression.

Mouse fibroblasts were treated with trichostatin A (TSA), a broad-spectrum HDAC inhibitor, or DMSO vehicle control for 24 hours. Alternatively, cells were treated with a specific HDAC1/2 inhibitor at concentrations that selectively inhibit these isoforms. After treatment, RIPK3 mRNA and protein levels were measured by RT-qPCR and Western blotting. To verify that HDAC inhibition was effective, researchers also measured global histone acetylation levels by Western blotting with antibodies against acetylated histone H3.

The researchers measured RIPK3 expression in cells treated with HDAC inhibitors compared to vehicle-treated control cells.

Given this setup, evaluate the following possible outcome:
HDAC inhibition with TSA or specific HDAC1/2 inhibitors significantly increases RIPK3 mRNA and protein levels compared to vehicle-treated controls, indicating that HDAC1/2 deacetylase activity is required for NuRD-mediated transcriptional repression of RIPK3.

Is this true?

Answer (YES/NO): NO